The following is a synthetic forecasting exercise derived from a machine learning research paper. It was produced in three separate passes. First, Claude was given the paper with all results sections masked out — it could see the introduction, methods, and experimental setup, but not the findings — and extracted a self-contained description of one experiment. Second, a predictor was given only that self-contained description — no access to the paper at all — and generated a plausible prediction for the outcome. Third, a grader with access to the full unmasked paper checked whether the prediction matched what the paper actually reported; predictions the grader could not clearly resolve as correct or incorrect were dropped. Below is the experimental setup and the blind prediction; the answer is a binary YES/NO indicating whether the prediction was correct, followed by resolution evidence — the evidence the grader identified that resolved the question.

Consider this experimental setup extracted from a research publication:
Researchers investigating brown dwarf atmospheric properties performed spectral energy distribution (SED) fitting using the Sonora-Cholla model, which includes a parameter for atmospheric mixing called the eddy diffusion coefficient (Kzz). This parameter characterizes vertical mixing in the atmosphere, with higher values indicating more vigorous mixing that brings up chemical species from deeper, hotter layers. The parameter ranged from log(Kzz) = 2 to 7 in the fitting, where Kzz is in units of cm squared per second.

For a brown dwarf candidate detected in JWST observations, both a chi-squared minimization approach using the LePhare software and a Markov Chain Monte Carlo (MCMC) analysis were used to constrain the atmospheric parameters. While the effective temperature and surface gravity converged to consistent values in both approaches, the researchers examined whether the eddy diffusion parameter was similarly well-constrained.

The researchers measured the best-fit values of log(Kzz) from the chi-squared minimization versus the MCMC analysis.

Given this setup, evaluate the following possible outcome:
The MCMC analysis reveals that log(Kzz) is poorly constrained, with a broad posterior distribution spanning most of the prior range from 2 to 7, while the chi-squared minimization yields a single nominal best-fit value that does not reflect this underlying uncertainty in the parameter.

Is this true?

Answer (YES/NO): NO